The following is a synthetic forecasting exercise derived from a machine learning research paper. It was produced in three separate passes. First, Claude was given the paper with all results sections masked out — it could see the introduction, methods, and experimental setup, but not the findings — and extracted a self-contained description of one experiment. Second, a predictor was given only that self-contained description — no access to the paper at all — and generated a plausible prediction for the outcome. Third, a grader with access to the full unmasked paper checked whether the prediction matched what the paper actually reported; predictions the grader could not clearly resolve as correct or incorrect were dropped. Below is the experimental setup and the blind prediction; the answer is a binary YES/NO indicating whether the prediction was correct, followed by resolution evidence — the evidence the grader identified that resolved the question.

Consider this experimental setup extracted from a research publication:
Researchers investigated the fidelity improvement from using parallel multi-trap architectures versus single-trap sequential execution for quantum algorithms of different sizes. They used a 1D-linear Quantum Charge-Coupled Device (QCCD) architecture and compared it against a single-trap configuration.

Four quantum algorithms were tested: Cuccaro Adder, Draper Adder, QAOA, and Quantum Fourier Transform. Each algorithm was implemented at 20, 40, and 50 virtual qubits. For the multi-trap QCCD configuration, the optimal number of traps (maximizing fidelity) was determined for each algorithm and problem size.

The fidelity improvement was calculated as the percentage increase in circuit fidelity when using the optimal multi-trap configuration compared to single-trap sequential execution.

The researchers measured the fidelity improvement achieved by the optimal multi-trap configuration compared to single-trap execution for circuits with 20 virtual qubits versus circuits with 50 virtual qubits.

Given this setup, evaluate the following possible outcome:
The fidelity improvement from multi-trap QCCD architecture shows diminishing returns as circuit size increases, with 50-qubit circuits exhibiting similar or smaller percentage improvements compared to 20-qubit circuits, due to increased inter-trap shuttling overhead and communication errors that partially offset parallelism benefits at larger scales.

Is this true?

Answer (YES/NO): NO